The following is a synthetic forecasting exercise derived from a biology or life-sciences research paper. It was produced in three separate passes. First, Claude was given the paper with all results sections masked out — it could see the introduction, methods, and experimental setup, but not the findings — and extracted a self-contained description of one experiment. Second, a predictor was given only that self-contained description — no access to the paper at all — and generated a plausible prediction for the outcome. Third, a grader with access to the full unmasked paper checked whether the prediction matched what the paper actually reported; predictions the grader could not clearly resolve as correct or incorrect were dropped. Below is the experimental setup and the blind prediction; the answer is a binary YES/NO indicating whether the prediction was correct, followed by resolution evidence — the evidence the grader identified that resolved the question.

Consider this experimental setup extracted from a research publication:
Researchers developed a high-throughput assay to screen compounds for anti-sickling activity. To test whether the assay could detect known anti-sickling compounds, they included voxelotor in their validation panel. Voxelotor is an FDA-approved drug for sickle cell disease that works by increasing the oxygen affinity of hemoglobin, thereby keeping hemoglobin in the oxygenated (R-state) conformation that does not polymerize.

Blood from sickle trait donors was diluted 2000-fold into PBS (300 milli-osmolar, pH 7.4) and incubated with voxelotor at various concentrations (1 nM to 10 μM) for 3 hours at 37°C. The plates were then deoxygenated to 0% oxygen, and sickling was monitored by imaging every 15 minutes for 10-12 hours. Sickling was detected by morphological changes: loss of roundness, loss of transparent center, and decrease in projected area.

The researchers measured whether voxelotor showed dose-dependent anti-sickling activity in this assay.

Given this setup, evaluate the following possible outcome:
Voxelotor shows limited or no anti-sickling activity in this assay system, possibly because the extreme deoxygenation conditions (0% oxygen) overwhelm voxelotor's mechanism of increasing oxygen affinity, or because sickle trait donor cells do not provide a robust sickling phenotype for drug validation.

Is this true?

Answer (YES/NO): NO